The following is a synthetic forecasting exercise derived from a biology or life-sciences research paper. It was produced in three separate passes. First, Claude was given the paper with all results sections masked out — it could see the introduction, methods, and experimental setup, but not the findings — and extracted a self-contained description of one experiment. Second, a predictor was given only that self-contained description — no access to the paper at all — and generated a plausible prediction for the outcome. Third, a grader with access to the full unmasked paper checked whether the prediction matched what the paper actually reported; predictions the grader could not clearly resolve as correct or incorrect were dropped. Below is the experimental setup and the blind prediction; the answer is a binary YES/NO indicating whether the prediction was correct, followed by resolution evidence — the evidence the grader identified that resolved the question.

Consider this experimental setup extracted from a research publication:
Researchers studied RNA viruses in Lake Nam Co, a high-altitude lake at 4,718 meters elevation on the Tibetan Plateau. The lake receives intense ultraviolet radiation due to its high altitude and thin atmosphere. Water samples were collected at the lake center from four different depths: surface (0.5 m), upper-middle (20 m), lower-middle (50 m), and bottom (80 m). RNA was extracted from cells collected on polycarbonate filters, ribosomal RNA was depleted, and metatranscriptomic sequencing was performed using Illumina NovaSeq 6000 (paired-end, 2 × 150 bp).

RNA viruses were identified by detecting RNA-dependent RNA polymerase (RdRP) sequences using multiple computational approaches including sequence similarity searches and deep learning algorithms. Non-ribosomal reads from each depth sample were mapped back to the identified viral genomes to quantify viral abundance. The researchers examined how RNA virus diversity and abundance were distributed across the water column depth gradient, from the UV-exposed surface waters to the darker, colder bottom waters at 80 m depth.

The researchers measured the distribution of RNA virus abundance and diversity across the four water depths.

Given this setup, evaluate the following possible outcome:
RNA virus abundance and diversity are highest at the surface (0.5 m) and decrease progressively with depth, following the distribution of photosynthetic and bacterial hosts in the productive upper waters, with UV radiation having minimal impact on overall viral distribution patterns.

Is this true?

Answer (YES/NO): NO